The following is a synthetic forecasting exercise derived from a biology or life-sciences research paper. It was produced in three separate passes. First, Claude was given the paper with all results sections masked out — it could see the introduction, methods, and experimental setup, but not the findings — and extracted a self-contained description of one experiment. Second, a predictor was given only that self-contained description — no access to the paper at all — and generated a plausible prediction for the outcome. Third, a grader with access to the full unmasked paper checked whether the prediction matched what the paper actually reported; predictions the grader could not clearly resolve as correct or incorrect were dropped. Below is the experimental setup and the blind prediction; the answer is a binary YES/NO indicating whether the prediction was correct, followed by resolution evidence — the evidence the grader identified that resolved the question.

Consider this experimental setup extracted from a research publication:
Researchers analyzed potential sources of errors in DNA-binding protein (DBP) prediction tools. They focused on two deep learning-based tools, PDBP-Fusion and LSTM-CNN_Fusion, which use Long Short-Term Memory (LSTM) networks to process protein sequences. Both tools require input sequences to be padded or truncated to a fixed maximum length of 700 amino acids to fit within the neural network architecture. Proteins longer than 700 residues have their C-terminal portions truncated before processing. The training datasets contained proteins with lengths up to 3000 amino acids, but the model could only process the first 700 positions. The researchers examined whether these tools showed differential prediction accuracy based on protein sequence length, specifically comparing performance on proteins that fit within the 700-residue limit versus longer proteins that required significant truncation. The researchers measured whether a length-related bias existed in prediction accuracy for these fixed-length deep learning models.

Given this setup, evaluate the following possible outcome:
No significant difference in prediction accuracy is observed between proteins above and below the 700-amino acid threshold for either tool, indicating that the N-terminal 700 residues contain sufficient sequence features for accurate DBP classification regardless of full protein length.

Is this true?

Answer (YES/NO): NO